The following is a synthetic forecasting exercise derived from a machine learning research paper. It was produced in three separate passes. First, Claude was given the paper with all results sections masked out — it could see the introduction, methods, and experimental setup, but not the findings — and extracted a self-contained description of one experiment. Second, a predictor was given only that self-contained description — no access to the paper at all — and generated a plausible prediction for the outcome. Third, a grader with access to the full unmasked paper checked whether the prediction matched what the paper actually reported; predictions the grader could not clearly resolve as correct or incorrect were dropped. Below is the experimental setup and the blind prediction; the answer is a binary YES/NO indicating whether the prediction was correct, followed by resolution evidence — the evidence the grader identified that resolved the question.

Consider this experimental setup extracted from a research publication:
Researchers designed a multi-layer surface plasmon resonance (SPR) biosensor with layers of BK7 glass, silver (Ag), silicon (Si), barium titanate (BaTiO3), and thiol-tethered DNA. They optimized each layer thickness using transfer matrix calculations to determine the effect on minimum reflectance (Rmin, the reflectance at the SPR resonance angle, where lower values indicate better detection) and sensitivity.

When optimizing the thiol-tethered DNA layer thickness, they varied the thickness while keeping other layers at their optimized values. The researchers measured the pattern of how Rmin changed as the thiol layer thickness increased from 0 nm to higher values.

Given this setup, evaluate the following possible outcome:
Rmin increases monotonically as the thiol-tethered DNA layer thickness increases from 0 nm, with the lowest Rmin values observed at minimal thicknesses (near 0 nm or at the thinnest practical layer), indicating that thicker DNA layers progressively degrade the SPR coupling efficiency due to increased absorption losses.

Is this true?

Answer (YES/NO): NO